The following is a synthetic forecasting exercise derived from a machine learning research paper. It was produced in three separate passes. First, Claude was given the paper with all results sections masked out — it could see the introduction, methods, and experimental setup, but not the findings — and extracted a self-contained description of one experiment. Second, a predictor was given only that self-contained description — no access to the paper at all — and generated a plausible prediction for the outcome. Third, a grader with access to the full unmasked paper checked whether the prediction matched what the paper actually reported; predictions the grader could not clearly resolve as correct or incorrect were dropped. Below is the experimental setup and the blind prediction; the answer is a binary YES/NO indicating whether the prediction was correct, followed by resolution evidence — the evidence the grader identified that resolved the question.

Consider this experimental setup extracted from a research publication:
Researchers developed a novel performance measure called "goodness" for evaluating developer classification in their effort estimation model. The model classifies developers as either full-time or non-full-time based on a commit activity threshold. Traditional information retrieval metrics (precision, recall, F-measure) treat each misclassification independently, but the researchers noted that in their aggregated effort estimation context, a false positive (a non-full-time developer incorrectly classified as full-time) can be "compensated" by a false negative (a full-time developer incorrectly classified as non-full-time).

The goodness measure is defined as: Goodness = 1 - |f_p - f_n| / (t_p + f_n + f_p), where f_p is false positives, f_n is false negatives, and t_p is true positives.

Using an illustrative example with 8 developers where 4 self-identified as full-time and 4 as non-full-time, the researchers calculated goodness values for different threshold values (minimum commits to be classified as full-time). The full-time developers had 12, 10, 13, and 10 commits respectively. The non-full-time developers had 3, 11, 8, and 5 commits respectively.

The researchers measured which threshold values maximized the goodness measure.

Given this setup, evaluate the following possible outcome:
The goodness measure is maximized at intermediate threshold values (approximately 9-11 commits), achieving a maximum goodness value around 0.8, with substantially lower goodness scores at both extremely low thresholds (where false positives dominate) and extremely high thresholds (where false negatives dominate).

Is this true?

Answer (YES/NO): YES